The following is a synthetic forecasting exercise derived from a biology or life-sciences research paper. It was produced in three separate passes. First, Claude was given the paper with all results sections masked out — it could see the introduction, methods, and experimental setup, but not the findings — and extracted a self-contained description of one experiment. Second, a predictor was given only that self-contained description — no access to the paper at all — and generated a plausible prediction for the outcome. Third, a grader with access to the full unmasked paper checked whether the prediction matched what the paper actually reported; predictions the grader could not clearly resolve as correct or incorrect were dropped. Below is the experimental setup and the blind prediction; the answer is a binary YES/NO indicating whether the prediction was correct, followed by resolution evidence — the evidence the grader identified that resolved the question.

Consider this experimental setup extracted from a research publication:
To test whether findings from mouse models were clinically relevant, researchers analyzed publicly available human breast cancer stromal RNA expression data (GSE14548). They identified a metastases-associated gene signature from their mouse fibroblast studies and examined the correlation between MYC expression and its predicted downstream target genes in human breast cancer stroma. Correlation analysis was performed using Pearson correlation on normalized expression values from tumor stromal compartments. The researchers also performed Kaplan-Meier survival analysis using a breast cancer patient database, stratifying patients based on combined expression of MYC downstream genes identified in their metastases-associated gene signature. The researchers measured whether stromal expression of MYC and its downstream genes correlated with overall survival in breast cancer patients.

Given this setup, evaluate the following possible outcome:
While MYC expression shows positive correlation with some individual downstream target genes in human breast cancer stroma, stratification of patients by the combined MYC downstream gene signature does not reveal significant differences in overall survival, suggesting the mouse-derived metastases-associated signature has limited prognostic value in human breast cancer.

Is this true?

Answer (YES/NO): NO